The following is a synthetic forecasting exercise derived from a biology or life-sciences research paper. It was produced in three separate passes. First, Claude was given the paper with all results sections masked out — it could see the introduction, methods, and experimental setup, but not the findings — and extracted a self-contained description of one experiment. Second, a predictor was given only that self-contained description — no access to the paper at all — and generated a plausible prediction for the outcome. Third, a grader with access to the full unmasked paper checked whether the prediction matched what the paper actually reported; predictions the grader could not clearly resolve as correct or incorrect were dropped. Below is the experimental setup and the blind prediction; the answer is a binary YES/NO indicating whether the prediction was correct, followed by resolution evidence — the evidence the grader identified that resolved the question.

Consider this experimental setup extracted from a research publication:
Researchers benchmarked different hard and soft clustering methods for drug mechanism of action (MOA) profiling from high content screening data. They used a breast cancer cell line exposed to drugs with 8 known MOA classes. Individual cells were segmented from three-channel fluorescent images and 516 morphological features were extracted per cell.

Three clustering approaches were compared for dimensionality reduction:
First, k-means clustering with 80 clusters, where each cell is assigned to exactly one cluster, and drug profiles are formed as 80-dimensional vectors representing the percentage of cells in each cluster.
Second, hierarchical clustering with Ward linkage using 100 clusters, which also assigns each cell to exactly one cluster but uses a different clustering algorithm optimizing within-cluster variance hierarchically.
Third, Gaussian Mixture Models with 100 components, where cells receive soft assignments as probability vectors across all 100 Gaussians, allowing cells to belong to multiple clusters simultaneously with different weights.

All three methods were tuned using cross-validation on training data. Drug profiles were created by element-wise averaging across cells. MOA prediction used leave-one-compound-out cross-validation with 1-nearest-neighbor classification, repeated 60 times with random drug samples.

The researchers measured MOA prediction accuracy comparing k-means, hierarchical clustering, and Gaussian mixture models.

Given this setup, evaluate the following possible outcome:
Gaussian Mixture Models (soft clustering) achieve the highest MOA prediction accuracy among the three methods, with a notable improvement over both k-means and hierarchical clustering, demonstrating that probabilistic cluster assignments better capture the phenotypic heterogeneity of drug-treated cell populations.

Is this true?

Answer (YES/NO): NO